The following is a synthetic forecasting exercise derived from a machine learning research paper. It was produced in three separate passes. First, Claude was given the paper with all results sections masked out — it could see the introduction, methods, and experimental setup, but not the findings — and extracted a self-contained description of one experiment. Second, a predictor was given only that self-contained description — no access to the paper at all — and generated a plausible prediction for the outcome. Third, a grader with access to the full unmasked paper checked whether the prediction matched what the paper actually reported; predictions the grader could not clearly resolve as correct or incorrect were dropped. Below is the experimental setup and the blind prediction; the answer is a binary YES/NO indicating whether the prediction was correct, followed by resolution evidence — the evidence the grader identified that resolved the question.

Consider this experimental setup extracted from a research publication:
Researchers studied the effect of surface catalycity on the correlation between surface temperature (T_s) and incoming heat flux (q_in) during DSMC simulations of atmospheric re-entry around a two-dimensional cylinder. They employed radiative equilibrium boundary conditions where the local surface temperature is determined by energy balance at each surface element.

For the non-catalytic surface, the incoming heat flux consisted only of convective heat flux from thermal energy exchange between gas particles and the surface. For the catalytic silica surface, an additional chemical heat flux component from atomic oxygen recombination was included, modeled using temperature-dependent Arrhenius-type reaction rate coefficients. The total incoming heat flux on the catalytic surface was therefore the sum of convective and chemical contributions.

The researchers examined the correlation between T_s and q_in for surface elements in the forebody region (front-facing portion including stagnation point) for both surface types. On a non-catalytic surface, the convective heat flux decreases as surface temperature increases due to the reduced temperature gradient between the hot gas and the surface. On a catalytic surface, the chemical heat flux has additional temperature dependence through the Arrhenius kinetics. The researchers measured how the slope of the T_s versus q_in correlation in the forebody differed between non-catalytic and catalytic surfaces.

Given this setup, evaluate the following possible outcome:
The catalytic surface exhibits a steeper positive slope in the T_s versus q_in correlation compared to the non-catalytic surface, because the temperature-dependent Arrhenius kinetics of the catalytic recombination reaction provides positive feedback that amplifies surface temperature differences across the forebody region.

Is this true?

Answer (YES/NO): NO